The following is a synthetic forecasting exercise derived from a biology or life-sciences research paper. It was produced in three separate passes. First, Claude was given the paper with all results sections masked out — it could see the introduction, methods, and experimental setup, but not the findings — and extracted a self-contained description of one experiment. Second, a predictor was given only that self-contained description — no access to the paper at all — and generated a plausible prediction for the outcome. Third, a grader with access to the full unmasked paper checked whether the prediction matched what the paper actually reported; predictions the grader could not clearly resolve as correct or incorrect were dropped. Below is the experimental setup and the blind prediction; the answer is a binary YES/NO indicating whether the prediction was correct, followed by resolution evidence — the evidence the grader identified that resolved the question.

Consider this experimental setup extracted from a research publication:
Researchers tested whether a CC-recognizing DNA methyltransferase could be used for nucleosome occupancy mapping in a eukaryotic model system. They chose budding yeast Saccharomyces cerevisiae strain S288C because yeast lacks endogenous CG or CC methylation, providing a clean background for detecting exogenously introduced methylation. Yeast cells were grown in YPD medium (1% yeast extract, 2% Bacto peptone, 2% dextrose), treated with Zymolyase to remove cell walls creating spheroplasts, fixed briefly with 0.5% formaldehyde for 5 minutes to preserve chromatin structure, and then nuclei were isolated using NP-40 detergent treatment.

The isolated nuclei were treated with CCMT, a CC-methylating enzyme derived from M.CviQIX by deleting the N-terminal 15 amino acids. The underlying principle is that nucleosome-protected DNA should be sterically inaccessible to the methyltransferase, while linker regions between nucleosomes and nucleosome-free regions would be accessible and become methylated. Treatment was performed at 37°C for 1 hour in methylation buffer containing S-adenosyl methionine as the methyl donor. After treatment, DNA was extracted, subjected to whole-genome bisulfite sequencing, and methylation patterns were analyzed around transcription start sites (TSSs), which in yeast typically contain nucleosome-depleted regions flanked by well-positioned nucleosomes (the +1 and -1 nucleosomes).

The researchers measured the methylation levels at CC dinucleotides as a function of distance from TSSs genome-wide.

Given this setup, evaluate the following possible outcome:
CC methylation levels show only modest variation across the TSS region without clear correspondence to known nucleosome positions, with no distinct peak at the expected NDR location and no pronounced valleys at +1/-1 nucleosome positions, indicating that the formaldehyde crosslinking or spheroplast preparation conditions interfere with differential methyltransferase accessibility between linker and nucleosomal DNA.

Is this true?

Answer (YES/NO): NO